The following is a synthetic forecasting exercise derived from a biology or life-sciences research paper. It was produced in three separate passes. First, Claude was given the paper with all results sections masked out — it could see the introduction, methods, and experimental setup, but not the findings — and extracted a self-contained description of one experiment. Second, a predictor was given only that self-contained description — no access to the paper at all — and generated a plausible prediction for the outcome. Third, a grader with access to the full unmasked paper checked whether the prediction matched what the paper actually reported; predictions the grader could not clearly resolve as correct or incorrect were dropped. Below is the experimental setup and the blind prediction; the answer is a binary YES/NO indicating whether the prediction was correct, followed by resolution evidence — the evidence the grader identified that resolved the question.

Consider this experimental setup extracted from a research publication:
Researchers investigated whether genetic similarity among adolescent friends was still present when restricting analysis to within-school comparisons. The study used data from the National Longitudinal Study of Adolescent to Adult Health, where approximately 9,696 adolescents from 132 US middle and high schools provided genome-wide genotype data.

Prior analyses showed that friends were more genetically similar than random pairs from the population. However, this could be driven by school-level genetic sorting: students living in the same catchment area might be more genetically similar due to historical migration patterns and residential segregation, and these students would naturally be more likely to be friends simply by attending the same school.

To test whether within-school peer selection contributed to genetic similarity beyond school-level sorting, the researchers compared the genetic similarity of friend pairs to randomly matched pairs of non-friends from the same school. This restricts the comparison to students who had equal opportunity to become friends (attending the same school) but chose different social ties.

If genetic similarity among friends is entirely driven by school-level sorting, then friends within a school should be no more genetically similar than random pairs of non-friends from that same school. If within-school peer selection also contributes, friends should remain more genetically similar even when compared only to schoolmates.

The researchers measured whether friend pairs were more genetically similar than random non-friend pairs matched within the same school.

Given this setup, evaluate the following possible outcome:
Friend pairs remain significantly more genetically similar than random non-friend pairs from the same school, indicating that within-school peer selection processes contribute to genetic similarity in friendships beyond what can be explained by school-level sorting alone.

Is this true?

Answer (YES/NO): YES